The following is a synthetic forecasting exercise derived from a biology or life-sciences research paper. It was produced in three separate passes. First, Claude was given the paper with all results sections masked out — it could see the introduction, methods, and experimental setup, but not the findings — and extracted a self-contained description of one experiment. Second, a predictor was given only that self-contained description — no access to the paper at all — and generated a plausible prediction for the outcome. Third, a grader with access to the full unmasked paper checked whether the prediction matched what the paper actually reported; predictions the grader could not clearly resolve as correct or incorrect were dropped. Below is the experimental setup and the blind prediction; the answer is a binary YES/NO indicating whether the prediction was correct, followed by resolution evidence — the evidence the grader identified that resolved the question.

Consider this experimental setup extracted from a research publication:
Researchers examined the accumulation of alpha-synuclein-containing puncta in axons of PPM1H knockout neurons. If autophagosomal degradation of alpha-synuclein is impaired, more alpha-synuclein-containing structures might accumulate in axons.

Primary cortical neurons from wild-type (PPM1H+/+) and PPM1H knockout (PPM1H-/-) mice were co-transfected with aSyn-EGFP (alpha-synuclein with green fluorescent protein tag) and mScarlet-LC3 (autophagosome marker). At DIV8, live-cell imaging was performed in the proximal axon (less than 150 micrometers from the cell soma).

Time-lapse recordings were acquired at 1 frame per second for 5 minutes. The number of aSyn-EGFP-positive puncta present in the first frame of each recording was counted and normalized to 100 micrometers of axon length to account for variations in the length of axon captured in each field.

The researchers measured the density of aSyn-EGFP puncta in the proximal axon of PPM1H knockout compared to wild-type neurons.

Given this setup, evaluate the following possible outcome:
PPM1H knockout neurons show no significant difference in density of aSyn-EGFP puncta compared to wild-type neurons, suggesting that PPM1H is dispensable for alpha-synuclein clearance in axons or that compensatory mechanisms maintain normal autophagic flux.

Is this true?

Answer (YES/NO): NO